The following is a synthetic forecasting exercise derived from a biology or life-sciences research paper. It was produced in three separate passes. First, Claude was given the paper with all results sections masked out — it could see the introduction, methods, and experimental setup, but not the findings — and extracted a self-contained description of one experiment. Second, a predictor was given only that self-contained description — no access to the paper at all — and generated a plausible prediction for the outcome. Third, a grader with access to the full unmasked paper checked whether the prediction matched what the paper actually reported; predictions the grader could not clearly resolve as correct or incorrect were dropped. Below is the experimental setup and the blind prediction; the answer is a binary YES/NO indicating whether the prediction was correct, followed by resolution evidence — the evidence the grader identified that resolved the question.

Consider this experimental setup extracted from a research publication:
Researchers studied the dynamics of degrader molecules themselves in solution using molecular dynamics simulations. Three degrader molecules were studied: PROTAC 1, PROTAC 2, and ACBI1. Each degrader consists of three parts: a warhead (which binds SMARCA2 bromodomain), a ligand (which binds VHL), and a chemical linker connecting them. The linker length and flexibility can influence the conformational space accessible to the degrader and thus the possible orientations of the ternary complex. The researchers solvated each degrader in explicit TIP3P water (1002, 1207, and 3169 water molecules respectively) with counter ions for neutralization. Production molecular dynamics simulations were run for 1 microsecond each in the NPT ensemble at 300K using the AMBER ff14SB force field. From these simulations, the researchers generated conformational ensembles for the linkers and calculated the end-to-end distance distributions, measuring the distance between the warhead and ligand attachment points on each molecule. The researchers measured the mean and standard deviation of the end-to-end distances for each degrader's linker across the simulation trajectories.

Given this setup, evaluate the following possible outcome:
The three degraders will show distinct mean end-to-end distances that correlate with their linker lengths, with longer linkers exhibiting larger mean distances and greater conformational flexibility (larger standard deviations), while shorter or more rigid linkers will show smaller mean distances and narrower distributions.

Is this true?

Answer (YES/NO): NO